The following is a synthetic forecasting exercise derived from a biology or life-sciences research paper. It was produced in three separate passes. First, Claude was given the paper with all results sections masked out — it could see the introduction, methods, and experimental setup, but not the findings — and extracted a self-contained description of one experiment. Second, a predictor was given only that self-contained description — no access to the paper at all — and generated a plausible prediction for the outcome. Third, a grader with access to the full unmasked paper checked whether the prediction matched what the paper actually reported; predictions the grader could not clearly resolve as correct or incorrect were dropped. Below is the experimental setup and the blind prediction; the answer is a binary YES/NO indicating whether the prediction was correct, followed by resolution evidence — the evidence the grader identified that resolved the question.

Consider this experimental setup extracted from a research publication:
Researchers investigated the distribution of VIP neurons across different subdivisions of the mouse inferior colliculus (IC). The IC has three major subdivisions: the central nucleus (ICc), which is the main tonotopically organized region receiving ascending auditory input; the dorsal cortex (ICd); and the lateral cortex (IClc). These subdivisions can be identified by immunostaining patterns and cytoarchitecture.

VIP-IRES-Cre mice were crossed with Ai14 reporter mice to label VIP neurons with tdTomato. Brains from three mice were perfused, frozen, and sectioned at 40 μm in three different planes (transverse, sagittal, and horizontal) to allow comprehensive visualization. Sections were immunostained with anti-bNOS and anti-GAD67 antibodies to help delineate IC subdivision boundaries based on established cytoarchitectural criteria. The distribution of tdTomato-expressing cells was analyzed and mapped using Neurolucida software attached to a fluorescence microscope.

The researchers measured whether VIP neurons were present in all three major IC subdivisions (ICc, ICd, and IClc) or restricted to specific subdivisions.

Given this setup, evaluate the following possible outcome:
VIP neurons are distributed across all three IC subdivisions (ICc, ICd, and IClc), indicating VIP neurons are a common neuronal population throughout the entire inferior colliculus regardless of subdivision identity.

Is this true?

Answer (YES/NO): NO